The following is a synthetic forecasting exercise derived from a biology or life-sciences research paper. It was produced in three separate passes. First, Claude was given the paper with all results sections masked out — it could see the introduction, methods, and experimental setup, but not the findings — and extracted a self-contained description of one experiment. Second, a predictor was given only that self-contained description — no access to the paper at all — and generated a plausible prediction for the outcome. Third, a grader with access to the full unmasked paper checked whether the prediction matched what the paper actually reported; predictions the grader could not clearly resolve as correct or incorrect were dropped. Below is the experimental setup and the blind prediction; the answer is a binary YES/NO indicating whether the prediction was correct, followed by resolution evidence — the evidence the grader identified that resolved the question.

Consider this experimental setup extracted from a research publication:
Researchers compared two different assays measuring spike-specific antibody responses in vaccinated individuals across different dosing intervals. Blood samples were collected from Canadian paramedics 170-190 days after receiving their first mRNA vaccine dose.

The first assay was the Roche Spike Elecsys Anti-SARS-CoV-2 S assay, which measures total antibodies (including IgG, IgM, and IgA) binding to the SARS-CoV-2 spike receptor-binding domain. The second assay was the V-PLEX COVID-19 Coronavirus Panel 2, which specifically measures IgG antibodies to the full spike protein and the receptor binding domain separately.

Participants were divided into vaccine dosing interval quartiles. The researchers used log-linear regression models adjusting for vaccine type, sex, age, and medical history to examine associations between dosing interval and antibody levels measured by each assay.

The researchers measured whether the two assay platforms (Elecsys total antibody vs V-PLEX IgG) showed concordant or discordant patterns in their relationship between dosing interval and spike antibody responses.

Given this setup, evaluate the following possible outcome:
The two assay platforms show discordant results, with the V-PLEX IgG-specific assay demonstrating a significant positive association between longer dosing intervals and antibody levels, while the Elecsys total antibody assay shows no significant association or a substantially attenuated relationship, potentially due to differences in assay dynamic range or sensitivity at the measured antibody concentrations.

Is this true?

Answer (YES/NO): NO